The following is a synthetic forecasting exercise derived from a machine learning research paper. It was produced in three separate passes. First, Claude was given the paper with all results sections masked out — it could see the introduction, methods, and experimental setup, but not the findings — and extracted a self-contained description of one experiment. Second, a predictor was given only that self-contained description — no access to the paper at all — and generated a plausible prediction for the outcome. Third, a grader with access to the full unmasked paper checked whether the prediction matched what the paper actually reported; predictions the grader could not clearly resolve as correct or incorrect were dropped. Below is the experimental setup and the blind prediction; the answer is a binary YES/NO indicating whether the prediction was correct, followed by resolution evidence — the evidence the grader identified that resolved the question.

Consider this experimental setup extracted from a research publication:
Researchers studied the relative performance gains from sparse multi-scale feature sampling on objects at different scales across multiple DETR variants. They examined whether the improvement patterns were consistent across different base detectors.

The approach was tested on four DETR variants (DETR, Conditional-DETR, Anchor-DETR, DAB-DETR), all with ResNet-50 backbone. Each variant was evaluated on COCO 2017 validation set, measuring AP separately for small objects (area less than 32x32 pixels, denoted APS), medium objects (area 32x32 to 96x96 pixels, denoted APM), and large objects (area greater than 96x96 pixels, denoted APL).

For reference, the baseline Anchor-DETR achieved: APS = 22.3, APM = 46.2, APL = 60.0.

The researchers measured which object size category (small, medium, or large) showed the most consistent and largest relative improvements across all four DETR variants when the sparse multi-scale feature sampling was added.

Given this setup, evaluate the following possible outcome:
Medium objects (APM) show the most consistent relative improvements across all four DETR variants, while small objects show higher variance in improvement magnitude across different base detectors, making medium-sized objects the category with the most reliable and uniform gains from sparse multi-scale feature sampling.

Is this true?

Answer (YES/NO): NO